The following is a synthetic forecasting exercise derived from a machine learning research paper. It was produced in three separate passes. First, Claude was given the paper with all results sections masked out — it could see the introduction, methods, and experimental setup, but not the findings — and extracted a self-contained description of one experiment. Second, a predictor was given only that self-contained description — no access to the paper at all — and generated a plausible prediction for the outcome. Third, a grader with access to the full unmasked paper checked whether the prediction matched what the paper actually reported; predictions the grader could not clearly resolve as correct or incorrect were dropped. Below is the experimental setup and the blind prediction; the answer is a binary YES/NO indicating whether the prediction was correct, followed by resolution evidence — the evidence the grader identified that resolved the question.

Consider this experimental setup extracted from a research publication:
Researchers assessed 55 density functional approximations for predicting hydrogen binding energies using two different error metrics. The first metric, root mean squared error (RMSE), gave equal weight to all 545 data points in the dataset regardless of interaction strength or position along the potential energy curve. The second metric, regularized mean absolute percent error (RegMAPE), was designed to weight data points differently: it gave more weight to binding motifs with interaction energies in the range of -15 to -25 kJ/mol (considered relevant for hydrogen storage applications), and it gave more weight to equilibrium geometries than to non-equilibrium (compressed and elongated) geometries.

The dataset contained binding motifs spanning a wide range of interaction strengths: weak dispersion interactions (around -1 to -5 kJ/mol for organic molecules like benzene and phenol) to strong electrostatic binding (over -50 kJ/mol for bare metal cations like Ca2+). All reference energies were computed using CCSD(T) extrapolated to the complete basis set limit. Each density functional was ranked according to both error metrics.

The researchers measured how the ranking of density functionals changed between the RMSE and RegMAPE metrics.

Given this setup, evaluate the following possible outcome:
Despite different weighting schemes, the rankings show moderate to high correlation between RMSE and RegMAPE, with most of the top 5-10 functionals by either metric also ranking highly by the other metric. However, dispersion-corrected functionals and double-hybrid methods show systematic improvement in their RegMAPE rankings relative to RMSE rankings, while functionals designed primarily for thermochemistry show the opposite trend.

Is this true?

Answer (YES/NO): NO